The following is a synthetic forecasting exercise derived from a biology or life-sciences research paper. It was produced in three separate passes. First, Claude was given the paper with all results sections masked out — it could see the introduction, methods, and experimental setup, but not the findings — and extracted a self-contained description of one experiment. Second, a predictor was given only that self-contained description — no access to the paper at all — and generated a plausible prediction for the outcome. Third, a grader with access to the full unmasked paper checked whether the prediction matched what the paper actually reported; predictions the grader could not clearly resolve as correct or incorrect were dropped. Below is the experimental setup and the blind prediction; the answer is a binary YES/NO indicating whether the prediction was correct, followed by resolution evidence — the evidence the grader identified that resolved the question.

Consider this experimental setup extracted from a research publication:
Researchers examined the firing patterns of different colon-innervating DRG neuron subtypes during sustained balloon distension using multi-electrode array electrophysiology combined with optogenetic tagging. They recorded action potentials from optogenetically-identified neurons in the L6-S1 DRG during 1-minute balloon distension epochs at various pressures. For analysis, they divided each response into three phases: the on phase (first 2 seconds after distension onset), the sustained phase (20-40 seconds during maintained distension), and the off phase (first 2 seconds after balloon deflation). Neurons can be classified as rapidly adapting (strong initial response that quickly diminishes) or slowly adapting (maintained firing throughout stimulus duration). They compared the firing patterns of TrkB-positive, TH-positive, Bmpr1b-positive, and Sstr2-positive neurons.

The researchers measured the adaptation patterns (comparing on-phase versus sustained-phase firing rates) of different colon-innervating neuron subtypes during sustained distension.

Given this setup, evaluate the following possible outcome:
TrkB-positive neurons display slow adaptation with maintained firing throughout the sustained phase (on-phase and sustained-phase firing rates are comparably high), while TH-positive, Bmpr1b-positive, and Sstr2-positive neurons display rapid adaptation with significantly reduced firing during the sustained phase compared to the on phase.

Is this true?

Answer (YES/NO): NO